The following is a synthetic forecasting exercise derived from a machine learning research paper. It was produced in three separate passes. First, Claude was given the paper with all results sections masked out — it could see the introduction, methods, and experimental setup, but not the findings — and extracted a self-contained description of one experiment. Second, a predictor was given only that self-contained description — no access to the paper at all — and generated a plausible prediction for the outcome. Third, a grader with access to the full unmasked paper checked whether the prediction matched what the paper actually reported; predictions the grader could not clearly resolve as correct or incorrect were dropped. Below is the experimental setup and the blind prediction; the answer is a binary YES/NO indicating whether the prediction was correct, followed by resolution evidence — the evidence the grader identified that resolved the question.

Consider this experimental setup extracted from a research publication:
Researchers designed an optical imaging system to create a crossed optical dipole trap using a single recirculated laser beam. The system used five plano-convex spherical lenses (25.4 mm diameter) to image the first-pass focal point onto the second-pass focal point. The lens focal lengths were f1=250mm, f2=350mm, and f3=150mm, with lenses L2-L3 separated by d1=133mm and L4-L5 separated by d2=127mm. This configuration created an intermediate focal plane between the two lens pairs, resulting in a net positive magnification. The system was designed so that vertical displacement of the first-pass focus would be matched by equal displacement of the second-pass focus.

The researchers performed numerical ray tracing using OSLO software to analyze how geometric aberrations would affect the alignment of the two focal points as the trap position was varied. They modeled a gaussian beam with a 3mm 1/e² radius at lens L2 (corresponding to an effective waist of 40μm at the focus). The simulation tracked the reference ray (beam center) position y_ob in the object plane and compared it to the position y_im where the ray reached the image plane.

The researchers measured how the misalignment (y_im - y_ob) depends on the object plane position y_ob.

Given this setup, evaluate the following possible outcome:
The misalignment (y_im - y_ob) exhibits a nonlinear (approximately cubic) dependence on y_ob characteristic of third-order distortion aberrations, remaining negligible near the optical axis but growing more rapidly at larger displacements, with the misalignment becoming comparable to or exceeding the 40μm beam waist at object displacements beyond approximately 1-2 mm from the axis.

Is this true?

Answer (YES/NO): NO